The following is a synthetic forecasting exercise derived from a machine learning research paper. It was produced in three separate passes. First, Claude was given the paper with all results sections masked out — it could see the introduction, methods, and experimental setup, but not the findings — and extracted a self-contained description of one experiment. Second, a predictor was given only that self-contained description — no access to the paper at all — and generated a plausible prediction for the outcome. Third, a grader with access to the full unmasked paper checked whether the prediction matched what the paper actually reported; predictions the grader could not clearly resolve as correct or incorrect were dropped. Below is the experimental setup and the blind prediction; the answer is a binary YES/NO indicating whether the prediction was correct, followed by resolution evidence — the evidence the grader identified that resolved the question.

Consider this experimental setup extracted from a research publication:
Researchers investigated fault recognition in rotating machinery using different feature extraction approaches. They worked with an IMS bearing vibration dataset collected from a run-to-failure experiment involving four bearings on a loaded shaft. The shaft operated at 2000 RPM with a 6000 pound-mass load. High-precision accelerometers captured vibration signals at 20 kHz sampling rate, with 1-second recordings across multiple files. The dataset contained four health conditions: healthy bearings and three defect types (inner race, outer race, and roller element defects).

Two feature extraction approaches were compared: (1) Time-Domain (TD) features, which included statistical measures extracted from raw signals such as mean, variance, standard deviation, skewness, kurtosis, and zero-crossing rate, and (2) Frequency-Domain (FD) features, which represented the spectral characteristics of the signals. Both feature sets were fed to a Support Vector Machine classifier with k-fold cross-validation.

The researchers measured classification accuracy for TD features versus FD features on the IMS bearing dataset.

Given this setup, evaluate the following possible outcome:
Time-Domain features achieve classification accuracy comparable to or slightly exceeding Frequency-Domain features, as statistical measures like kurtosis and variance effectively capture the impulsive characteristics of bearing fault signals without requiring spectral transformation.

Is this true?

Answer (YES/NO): NO